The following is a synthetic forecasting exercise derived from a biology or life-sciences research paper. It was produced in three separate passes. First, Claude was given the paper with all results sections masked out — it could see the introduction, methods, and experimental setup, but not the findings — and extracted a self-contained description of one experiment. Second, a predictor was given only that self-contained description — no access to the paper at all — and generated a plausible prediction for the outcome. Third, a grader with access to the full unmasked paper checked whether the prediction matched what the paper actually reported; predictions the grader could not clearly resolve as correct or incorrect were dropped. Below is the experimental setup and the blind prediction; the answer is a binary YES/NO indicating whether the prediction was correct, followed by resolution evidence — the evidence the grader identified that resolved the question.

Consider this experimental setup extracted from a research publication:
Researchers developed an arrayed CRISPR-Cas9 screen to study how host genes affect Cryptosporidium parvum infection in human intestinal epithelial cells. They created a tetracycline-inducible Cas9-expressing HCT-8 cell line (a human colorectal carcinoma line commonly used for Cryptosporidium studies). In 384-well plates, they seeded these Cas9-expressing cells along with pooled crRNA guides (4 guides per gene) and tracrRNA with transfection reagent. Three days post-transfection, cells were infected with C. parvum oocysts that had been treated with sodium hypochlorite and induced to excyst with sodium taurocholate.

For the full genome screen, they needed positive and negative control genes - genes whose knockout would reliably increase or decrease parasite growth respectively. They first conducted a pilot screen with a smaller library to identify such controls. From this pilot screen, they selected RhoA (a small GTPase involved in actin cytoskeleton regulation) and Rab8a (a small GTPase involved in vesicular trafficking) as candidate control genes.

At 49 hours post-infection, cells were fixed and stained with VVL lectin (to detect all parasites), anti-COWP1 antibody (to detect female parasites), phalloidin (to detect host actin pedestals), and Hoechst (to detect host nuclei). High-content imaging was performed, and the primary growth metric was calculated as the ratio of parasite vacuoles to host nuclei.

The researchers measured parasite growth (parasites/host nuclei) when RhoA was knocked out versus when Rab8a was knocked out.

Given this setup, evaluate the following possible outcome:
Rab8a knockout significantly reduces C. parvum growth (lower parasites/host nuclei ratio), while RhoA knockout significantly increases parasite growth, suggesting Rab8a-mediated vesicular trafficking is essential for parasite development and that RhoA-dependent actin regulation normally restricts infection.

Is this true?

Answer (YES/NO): NO